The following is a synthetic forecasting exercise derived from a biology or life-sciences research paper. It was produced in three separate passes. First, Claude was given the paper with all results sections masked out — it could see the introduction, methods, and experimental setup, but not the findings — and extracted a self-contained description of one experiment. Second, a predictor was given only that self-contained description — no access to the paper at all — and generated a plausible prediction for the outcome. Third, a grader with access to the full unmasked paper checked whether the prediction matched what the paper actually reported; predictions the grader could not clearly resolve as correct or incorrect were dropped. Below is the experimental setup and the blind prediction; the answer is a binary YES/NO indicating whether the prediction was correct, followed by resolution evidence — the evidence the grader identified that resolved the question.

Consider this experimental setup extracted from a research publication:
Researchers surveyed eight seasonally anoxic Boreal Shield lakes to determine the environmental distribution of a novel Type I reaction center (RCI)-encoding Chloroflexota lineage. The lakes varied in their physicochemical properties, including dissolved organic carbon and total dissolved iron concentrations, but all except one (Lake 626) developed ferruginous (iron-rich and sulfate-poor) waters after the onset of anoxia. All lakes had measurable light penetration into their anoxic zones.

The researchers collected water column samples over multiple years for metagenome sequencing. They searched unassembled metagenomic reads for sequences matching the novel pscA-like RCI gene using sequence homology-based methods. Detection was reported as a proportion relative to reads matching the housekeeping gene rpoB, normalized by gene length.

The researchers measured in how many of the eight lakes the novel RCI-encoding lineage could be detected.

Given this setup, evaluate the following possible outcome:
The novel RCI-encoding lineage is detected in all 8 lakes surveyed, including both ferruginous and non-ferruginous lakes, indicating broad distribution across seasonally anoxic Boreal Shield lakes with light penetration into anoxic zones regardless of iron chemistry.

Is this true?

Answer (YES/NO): NO